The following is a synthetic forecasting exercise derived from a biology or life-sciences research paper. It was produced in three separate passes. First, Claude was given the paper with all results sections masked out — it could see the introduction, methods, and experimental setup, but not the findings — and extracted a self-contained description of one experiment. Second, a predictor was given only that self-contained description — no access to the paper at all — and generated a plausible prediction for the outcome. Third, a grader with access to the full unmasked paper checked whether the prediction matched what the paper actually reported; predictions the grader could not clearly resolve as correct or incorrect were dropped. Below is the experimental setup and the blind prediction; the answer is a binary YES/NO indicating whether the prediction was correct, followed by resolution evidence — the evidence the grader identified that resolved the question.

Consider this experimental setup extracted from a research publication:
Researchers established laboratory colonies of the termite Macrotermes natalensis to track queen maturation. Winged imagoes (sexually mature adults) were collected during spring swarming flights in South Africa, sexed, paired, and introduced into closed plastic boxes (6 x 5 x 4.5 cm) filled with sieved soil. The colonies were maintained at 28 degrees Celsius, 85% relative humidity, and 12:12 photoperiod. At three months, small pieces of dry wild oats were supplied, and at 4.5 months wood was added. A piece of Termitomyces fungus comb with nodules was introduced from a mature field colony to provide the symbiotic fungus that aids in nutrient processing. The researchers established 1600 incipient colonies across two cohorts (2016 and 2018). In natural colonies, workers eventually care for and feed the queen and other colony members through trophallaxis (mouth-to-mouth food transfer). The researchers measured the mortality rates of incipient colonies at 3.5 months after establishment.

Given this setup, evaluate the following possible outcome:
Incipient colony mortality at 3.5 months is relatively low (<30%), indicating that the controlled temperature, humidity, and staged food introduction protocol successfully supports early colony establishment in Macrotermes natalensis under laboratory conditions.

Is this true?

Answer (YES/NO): NO